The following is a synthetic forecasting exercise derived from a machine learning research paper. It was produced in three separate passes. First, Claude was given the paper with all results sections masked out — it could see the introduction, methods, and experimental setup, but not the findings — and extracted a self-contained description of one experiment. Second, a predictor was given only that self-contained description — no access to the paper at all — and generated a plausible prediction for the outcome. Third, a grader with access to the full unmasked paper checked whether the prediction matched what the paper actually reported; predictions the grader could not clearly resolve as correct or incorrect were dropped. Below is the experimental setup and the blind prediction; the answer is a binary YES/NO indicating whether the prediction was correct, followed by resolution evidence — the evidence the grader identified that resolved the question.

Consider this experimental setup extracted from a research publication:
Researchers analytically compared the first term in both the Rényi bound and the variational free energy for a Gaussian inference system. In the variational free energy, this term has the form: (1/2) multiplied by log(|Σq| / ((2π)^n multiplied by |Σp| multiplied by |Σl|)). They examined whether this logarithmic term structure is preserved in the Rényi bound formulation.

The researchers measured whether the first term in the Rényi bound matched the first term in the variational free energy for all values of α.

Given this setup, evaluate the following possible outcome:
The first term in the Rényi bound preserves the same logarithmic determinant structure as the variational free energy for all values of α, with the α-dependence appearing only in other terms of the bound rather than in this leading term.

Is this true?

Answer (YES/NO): YES